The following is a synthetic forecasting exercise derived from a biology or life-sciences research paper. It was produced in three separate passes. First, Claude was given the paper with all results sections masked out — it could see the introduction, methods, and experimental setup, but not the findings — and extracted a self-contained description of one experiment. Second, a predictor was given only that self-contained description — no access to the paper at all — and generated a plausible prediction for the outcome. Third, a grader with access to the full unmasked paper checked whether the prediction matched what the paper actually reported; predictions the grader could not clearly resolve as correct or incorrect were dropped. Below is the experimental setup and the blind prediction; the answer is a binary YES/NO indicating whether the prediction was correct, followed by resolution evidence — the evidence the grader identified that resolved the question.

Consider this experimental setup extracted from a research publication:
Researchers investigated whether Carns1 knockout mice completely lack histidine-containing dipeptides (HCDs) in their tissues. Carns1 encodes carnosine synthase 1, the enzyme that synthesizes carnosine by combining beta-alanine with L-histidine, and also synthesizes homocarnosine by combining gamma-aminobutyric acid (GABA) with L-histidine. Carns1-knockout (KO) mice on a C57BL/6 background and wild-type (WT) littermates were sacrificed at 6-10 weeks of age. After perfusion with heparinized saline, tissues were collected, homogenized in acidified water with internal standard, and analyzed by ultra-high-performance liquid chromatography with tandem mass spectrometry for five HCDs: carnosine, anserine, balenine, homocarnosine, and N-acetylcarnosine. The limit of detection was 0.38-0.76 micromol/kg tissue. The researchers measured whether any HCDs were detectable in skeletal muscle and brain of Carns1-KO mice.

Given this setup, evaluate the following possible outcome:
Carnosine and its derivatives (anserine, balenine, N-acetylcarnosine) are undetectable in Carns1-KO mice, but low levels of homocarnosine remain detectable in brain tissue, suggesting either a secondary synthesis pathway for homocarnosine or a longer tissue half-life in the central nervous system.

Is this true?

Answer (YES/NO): NO